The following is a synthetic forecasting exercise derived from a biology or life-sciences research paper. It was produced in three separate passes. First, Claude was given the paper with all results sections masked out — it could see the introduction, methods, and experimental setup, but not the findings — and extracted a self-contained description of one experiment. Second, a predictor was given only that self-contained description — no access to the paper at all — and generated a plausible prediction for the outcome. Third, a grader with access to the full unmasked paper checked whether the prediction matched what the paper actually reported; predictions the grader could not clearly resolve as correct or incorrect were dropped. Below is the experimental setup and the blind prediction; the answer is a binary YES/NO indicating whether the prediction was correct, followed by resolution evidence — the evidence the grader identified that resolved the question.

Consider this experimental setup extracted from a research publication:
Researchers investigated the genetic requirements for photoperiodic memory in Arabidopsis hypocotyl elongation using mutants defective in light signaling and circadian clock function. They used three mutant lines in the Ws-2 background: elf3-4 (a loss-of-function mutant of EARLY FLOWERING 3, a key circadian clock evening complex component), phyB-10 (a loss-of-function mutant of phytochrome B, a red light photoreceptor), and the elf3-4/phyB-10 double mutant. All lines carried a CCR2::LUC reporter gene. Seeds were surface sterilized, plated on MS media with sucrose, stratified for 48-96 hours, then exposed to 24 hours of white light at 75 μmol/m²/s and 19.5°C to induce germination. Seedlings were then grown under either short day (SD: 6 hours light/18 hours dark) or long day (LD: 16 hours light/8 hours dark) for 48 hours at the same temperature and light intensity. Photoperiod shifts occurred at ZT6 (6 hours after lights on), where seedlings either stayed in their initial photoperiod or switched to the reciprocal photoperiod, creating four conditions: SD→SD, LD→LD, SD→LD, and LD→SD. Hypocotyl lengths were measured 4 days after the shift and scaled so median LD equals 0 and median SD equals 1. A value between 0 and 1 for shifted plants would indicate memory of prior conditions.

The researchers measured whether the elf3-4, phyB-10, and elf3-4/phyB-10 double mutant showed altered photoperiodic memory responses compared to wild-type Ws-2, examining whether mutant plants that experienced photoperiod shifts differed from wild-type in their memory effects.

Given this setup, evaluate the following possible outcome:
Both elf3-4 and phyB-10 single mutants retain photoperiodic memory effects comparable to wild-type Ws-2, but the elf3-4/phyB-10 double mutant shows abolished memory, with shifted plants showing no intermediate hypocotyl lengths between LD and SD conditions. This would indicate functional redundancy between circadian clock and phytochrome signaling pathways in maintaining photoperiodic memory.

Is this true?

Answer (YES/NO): NO